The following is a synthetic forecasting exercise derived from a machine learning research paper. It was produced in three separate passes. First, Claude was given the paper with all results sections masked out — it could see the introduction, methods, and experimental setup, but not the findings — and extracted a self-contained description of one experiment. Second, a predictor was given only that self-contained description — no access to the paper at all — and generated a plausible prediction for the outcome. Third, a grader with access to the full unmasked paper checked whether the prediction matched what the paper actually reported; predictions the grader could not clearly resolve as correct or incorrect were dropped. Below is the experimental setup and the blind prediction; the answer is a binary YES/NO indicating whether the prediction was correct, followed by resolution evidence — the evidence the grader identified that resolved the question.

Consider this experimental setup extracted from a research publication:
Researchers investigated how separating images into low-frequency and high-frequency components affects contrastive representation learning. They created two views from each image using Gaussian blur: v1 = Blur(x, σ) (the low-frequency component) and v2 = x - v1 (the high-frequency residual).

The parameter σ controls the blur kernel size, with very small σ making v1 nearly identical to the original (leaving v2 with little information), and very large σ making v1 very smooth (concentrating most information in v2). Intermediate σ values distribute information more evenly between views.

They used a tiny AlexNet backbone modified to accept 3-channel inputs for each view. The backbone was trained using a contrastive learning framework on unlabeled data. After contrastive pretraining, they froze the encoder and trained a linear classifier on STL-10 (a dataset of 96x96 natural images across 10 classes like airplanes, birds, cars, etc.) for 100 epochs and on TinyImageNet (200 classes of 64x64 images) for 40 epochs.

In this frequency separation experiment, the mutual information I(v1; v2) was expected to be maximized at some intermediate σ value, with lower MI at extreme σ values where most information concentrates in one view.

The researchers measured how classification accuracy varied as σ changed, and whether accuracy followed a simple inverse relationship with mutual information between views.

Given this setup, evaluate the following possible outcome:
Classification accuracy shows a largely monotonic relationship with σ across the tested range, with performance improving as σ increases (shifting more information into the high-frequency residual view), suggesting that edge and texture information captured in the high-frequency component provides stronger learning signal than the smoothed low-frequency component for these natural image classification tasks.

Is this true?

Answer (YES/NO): NO